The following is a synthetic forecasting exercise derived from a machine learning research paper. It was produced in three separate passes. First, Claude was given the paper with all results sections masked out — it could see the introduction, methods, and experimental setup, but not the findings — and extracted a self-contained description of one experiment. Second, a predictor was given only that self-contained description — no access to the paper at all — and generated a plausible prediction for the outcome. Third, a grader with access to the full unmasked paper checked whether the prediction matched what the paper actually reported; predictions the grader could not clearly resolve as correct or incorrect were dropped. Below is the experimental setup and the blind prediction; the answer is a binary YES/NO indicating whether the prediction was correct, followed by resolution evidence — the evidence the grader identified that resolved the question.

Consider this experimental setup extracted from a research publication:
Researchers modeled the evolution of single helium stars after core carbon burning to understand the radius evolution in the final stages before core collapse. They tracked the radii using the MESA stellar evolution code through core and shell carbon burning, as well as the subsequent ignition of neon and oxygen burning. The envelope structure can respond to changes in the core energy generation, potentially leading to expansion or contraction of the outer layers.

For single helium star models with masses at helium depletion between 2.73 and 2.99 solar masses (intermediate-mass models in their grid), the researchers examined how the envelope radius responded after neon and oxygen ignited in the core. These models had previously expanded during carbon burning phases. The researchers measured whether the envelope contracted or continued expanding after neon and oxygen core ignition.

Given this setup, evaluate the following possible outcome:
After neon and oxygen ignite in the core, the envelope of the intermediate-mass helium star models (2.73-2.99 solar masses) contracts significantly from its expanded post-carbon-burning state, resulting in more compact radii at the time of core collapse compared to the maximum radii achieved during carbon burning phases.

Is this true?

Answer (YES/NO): YES